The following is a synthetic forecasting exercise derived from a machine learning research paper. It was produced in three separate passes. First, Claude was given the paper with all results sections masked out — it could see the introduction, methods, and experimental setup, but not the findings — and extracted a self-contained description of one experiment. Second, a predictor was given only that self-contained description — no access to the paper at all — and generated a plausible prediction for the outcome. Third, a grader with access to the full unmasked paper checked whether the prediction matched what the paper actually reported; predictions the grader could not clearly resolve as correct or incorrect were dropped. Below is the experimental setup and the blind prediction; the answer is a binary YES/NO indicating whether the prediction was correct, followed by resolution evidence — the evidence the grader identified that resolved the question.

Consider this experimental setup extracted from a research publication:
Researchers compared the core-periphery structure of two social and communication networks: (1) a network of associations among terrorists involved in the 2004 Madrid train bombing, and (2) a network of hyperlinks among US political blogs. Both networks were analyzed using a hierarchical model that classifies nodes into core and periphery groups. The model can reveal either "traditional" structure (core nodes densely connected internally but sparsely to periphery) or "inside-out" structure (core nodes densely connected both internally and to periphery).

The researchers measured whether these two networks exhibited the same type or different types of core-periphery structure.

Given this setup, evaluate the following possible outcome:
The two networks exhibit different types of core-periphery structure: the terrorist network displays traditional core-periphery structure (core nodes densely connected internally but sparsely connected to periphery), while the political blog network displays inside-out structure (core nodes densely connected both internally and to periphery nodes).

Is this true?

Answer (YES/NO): YES